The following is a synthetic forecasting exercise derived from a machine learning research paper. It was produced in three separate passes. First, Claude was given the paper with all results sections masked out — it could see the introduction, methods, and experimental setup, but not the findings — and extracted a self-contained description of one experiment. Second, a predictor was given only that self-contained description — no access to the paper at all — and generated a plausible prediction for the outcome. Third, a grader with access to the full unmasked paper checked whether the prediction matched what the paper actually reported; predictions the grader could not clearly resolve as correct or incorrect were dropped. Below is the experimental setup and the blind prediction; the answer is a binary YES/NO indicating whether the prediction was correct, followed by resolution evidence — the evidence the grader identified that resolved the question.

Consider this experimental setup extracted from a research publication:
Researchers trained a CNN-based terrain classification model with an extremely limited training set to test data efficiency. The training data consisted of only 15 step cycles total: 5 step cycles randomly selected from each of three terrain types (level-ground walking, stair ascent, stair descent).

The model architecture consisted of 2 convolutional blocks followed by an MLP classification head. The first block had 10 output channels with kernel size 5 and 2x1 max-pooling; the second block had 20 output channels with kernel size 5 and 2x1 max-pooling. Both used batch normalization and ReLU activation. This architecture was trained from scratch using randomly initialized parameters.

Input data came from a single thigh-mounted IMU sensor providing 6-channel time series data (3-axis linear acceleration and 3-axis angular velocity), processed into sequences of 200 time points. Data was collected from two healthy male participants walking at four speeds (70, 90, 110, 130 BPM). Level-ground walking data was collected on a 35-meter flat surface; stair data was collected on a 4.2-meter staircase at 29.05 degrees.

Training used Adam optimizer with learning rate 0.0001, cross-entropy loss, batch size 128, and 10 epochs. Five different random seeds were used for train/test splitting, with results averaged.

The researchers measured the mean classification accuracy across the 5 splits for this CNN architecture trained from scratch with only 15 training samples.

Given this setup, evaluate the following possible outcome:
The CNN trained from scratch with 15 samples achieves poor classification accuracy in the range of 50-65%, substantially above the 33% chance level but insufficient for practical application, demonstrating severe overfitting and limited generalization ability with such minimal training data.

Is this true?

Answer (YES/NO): NO